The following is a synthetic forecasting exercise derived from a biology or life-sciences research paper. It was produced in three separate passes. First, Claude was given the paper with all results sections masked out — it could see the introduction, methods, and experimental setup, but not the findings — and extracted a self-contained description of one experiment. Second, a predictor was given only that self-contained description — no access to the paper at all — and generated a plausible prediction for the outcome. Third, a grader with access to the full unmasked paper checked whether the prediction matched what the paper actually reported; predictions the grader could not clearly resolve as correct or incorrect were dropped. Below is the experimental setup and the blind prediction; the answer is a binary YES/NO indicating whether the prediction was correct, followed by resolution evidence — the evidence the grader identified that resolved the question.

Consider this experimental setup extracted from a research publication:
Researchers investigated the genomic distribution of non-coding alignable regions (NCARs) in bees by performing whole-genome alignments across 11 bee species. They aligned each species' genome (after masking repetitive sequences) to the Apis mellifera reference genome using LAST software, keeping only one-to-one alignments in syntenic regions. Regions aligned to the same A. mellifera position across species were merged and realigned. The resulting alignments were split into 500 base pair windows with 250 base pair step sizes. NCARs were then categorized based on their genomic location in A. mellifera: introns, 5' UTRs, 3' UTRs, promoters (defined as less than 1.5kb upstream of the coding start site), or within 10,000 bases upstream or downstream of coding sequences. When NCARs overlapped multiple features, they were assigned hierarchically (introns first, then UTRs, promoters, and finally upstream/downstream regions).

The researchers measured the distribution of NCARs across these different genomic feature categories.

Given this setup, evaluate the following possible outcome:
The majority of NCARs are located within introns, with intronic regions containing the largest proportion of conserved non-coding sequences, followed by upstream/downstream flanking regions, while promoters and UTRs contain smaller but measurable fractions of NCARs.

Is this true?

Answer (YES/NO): NO